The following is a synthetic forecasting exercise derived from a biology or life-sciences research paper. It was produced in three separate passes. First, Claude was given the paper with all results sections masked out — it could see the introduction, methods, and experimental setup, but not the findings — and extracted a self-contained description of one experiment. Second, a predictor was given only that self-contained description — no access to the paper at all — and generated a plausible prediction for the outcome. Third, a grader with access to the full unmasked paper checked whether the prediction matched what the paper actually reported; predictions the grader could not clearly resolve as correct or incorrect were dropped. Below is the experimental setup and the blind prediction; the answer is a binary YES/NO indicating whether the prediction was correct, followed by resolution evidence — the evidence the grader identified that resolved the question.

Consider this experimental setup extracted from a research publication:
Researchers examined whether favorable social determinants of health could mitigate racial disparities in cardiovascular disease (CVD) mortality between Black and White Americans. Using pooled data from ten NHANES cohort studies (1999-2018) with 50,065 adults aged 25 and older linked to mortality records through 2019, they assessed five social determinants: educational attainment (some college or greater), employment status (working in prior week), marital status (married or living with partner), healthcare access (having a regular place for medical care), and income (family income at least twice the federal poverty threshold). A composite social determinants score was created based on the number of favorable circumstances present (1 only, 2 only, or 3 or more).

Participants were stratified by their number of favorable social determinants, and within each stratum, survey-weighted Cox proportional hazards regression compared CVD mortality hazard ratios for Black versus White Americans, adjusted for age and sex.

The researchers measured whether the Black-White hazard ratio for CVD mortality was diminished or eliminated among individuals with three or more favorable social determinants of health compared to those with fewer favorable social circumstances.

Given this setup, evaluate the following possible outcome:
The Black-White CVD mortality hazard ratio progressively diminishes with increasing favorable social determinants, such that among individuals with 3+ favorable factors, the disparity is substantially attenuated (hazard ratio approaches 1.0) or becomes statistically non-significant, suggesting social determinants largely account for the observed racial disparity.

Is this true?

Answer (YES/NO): NO